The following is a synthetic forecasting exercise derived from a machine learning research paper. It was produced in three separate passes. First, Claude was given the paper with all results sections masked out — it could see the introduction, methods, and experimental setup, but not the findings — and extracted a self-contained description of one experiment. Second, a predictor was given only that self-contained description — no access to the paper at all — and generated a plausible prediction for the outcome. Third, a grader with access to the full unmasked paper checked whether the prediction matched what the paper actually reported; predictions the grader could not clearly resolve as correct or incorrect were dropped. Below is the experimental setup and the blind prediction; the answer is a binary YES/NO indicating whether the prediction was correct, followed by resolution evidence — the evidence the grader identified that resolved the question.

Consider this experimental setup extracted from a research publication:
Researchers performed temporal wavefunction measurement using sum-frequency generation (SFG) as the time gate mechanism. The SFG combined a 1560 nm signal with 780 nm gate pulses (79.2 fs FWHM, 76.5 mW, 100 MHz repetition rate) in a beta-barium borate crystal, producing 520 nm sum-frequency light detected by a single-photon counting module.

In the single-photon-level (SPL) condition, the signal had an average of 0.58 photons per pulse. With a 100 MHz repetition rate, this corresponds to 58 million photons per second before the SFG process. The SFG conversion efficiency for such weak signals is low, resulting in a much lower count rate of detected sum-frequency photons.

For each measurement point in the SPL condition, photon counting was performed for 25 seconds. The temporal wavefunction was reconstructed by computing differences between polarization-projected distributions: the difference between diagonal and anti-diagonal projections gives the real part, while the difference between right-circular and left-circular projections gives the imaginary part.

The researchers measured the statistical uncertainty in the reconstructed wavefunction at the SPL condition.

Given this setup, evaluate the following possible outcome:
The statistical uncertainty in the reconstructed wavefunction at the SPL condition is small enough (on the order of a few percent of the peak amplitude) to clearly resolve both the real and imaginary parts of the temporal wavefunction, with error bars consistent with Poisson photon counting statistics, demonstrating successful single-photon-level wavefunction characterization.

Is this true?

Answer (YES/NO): YES